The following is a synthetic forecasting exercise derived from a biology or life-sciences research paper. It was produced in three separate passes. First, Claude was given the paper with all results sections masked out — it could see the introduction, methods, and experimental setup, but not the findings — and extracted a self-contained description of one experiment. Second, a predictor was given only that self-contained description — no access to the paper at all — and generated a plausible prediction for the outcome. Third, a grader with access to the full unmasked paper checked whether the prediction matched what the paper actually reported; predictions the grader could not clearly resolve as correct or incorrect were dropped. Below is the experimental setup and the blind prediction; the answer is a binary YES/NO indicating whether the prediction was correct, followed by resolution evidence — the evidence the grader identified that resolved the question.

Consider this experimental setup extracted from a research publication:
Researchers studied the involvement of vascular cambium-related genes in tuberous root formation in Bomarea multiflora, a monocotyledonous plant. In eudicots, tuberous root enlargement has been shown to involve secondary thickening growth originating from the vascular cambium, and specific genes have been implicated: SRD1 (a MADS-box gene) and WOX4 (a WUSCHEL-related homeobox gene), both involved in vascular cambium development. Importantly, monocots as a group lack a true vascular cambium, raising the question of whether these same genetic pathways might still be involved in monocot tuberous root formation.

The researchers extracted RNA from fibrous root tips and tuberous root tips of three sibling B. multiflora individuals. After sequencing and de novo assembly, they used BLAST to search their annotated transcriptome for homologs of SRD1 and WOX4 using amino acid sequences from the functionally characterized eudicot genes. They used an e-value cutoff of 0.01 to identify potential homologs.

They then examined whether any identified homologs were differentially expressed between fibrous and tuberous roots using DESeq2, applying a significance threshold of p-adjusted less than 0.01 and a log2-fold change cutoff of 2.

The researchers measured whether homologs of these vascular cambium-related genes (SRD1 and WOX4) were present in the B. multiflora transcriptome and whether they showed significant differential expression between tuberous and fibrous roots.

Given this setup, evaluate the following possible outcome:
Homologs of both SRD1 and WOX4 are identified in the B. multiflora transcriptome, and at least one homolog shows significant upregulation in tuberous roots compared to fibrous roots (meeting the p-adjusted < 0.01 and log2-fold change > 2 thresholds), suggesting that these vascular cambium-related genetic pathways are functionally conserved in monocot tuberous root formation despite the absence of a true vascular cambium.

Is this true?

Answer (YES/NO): NO